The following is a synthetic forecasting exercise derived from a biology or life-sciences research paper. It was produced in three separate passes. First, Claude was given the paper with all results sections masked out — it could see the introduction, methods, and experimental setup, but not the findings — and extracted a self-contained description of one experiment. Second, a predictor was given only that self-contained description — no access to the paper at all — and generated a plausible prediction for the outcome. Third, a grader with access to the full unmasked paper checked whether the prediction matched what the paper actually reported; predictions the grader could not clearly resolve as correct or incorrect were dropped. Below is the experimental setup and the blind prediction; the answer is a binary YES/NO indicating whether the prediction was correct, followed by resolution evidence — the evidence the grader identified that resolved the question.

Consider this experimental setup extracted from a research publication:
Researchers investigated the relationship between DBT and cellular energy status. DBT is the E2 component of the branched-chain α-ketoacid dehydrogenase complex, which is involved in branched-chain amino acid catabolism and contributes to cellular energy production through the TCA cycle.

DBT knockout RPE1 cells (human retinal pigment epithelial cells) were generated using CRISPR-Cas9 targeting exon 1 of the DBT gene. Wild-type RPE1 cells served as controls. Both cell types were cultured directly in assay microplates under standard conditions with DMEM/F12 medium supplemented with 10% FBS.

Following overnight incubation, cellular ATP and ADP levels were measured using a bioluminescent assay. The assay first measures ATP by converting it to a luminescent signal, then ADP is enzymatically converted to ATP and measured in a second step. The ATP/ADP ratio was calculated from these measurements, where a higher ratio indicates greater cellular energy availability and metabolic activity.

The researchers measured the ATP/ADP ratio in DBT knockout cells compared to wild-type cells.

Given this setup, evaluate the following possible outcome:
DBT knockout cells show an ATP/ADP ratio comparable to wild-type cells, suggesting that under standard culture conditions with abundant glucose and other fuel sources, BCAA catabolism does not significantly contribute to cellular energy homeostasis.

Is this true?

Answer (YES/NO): YES